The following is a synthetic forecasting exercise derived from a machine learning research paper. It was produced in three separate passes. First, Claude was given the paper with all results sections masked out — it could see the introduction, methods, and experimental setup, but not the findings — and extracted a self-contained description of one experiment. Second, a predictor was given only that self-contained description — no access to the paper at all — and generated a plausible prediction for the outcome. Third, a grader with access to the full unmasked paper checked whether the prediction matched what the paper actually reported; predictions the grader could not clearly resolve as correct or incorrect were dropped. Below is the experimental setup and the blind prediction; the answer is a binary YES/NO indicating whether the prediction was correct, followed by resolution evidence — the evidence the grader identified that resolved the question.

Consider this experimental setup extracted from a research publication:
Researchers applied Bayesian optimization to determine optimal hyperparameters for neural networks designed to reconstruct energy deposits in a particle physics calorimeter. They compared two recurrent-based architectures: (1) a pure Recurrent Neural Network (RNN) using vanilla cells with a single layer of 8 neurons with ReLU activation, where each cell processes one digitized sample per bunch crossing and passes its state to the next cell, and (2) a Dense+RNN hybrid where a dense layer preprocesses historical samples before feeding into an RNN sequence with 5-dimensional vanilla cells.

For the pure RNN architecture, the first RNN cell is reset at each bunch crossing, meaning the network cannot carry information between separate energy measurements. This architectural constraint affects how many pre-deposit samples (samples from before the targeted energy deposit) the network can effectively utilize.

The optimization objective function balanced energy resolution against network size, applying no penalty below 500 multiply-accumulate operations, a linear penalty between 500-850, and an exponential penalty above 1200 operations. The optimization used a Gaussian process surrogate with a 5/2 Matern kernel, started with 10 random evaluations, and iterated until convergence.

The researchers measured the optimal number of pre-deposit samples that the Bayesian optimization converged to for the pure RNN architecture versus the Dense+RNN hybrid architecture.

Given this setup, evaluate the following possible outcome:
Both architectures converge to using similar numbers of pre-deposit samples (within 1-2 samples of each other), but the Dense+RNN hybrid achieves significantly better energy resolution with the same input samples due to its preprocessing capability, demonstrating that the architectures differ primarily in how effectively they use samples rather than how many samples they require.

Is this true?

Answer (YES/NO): NO